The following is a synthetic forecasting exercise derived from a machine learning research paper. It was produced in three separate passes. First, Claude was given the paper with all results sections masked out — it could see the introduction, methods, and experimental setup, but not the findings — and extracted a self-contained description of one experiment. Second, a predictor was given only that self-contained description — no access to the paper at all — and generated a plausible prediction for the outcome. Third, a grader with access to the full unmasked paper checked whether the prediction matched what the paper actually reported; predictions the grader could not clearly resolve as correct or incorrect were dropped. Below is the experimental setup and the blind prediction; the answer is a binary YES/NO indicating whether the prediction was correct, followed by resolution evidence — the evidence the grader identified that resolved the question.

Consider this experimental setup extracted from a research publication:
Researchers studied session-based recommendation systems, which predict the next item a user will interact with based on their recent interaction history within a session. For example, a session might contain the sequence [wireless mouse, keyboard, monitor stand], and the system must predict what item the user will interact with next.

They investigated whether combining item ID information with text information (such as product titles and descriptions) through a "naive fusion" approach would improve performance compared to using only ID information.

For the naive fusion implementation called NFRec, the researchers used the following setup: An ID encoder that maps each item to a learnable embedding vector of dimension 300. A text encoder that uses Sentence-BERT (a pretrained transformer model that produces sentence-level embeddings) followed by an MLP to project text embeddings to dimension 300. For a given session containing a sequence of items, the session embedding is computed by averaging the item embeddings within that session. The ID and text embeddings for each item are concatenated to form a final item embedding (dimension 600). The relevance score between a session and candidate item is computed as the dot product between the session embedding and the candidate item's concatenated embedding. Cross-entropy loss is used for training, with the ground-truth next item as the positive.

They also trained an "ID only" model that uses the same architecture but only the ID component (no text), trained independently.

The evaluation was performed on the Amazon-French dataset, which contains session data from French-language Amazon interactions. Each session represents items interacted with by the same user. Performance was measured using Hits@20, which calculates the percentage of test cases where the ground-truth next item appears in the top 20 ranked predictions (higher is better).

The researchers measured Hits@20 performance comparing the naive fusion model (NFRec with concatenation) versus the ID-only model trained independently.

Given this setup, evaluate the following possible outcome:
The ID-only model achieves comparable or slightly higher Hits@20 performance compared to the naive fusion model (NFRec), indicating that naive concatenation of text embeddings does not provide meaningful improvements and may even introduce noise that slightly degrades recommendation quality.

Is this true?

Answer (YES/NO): YES